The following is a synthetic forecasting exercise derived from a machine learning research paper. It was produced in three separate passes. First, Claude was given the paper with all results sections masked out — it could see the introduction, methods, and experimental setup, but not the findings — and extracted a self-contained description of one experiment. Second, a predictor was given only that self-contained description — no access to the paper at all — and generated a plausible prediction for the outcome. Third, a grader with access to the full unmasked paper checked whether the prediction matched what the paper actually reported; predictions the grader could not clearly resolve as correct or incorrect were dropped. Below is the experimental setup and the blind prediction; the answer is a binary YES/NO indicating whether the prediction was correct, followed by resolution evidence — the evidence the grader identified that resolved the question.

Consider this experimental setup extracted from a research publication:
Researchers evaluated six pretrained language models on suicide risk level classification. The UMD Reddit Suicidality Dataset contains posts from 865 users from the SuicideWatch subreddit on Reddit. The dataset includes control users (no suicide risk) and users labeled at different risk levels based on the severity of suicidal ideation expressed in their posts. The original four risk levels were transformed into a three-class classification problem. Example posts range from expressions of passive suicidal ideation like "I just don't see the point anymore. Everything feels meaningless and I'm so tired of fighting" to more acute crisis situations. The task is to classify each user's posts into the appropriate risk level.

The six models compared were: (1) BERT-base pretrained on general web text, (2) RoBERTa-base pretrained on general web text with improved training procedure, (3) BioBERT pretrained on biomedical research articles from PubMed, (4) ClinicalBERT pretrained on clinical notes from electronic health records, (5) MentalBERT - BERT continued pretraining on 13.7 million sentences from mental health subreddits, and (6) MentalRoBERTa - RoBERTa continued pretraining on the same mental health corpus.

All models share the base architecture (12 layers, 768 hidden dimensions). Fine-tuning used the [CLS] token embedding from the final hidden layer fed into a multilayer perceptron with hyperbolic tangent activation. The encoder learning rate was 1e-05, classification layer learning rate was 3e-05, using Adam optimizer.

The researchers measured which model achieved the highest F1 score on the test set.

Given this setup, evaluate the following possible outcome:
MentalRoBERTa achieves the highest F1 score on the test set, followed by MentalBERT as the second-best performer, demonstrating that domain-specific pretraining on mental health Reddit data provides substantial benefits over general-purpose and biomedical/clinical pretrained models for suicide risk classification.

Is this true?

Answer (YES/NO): NO